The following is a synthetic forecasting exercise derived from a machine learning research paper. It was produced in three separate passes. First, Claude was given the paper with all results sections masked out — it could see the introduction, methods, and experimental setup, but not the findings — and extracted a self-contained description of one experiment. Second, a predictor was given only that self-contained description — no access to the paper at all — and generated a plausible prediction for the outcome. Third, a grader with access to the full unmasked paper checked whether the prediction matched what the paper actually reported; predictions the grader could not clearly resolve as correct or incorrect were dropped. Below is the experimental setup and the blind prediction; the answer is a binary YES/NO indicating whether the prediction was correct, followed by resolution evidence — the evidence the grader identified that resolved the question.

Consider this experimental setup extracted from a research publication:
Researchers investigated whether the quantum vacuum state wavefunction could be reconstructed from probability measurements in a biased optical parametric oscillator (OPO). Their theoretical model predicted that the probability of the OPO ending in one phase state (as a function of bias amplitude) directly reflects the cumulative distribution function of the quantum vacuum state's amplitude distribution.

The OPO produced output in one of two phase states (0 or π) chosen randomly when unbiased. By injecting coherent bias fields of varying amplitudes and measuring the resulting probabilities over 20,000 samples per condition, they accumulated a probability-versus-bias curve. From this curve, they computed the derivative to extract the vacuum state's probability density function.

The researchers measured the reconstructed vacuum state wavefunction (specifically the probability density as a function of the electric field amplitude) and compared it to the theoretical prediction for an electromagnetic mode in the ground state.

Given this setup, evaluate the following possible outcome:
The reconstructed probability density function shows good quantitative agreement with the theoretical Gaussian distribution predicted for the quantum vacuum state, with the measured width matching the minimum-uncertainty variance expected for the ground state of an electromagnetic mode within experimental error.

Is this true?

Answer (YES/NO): YES